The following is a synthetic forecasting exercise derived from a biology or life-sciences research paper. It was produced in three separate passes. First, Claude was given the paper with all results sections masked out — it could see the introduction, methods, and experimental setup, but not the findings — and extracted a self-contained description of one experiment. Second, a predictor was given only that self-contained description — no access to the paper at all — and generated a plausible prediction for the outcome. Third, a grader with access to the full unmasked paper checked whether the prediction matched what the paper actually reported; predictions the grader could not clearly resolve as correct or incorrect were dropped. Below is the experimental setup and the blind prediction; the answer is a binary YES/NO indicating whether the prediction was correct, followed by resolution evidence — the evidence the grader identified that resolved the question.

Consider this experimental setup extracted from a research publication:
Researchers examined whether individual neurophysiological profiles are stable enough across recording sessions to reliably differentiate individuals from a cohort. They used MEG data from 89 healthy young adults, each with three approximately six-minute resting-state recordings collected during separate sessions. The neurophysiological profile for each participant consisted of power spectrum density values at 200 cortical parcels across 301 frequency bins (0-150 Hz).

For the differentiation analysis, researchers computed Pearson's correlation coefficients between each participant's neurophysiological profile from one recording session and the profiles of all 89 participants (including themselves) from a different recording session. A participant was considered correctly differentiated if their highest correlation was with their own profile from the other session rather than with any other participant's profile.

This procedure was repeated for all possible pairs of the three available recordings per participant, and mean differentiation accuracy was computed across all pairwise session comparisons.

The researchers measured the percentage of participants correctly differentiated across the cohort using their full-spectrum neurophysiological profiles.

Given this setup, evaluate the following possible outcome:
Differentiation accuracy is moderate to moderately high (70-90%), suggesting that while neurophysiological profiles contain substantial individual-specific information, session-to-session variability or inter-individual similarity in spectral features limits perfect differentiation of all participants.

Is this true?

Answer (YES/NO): YES